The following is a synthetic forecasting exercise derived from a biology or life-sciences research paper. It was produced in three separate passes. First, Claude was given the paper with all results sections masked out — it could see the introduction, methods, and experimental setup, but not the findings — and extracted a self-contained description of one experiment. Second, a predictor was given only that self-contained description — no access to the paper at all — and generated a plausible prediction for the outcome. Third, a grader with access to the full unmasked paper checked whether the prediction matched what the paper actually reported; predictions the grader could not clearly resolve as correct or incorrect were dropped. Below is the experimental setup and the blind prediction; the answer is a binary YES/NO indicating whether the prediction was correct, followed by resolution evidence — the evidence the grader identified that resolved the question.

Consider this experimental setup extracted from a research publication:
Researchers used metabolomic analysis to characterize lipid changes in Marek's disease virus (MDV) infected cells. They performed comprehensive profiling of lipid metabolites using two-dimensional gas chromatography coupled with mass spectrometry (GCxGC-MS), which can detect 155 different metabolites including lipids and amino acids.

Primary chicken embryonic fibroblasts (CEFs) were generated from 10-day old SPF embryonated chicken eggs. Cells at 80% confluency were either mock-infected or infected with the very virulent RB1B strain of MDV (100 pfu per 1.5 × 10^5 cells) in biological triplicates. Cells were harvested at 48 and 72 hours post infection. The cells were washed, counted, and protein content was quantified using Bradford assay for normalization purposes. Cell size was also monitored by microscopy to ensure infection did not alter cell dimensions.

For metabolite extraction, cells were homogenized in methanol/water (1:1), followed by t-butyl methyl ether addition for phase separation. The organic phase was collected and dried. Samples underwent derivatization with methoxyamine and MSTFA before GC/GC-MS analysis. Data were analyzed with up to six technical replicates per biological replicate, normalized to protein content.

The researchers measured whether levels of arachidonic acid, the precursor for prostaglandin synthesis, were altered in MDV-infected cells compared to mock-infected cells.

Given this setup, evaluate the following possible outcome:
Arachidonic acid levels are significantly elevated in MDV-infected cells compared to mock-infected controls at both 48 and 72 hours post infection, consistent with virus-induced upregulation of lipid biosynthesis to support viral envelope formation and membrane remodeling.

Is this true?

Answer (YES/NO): YES